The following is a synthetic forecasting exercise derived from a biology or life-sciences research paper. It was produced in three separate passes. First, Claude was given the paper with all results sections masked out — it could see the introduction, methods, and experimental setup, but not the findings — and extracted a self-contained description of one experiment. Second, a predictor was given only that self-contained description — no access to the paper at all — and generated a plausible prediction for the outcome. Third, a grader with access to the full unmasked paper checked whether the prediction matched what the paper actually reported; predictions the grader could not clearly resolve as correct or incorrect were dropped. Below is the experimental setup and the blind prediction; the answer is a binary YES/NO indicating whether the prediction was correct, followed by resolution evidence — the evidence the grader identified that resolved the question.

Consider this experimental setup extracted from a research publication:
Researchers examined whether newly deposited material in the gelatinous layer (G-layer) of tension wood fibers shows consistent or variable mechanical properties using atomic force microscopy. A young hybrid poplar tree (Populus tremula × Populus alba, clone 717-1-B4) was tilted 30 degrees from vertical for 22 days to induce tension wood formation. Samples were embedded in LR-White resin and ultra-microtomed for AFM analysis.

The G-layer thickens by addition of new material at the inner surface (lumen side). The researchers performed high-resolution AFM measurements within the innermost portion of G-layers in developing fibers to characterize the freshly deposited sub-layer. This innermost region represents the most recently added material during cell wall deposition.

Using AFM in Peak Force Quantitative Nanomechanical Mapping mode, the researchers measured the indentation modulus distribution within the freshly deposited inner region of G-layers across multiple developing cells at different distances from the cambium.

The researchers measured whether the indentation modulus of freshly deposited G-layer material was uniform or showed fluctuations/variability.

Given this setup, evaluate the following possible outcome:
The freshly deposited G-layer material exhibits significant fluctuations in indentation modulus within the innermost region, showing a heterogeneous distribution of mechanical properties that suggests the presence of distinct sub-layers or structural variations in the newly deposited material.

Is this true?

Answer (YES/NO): NO